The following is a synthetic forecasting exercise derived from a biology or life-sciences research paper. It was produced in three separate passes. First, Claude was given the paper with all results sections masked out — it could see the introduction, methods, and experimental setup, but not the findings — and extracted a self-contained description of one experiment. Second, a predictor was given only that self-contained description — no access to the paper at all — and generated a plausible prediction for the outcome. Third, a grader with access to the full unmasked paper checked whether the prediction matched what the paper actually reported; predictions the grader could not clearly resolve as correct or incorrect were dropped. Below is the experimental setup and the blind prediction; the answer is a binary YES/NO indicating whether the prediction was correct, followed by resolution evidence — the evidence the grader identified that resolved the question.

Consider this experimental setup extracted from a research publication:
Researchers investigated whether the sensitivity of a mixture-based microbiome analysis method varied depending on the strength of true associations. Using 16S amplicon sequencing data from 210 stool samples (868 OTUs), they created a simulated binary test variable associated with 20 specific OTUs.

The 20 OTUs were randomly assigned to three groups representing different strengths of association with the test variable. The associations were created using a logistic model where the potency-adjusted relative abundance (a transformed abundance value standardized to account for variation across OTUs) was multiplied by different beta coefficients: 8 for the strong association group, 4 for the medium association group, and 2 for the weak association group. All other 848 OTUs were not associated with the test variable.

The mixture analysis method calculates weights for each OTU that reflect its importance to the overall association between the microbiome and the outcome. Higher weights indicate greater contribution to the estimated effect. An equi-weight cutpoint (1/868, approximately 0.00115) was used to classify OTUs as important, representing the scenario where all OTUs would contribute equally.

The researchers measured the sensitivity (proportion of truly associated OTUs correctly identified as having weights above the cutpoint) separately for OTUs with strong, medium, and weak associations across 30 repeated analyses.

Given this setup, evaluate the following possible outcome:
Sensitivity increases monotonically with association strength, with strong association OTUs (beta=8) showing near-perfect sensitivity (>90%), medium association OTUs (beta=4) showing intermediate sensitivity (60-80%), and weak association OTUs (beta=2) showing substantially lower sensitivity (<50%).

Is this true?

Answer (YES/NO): NO